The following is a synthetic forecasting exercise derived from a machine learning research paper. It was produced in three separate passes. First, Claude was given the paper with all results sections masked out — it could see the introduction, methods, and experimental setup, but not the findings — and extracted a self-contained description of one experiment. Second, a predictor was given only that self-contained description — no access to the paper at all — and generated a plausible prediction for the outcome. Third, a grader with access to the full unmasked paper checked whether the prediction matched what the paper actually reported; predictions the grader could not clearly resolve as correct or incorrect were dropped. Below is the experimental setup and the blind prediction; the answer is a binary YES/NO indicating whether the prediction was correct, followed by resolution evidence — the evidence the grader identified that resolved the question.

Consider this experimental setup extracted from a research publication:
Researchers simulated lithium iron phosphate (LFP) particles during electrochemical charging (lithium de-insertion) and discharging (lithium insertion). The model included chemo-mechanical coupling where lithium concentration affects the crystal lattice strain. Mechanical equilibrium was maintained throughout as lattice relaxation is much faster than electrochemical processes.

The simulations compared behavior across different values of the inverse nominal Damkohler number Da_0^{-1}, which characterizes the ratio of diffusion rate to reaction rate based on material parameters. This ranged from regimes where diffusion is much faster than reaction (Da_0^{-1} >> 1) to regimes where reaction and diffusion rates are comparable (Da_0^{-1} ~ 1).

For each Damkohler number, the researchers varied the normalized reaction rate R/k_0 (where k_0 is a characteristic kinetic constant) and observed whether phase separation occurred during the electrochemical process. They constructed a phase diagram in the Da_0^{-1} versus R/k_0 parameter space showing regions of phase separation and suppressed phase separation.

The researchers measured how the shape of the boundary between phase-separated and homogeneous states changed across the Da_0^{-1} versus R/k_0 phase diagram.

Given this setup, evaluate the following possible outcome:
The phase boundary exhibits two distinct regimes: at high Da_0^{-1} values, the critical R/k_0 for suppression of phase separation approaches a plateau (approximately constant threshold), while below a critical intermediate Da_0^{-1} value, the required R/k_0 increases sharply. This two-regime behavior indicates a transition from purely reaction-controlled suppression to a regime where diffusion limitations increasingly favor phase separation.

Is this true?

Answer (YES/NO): NO